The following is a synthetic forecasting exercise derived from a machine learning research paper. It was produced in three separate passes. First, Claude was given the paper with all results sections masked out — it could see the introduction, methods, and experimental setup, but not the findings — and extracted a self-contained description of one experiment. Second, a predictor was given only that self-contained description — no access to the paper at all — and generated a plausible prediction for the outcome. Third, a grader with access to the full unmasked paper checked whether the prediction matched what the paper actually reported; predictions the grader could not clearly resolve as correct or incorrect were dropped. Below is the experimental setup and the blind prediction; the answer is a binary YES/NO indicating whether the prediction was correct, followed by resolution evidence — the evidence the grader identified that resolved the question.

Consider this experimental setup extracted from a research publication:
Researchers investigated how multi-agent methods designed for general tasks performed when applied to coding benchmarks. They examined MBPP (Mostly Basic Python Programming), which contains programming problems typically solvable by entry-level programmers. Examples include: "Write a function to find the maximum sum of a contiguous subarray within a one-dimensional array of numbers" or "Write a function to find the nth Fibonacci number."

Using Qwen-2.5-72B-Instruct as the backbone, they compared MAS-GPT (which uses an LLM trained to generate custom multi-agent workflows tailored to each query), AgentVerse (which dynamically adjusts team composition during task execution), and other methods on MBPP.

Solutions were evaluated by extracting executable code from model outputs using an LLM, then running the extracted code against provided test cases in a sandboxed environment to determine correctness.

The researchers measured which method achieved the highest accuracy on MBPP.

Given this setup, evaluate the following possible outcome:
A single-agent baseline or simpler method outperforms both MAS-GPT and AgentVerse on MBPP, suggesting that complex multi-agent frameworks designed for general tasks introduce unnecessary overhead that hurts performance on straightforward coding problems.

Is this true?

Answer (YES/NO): NO